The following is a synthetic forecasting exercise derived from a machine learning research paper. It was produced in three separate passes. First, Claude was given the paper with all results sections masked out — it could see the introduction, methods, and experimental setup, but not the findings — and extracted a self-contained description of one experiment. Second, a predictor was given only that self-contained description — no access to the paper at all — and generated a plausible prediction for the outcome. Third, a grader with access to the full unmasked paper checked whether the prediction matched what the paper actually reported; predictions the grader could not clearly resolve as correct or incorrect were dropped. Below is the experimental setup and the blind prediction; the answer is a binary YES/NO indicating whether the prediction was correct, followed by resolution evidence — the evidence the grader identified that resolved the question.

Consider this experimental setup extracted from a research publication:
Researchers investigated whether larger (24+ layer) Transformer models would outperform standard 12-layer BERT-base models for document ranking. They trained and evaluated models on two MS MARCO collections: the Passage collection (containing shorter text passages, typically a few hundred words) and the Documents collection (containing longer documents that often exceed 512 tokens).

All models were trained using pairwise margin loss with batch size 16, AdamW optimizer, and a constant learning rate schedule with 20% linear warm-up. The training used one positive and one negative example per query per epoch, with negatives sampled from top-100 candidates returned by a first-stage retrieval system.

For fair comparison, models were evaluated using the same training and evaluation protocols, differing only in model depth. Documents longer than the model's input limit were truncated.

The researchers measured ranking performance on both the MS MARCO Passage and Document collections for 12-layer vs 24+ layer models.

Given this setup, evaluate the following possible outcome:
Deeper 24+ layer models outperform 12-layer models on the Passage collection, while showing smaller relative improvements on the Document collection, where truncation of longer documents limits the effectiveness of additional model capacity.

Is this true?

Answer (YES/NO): NO